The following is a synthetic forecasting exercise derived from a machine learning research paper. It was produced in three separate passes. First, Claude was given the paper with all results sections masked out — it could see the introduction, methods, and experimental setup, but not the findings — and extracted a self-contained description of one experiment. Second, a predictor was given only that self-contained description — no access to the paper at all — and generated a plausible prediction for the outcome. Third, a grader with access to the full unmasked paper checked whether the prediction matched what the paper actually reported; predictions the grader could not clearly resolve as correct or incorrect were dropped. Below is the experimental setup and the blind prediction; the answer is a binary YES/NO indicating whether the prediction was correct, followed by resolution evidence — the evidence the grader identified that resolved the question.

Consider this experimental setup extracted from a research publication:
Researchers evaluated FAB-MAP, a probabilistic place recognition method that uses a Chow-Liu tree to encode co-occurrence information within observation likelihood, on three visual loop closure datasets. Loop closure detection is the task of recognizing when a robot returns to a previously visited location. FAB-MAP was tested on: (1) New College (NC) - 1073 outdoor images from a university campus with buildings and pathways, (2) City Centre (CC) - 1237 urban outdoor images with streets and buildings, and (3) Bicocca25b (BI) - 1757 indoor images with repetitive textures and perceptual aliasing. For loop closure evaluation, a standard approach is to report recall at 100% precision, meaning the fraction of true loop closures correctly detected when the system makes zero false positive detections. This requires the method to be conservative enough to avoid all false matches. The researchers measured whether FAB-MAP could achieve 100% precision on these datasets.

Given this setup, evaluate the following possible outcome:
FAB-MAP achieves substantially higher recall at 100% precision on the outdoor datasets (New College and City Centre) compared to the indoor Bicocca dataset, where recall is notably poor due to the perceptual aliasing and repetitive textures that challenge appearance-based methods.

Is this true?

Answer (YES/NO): NO